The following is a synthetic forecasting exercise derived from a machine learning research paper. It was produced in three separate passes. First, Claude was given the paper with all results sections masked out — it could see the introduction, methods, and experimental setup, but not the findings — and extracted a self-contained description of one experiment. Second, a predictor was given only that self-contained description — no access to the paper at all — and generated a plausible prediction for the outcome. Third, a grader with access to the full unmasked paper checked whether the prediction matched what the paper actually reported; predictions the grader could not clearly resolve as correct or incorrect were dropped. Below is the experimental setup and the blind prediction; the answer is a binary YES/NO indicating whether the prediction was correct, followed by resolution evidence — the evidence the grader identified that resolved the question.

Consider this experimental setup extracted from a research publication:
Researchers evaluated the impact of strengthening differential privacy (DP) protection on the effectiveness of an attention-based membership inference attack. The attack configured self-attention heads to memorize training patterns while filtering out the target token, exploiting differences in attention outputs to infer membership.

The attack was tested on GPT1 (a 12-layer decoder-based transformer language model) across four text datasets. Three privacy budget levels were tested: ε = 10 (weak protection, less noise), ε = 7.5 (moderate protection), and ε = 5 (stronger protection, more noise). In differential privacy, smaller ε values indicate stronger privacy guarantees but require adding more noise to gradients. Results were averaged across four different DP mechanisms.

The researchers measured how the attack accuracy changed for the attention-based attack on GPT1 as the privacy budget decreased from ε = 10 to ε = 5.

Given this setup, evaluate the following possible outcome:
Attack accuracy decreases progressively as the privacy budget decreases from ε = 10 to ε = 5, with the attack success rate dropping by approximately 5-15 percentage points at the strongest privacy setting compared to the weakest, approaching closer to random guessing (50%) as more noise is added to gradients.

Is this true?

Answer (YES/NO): NO